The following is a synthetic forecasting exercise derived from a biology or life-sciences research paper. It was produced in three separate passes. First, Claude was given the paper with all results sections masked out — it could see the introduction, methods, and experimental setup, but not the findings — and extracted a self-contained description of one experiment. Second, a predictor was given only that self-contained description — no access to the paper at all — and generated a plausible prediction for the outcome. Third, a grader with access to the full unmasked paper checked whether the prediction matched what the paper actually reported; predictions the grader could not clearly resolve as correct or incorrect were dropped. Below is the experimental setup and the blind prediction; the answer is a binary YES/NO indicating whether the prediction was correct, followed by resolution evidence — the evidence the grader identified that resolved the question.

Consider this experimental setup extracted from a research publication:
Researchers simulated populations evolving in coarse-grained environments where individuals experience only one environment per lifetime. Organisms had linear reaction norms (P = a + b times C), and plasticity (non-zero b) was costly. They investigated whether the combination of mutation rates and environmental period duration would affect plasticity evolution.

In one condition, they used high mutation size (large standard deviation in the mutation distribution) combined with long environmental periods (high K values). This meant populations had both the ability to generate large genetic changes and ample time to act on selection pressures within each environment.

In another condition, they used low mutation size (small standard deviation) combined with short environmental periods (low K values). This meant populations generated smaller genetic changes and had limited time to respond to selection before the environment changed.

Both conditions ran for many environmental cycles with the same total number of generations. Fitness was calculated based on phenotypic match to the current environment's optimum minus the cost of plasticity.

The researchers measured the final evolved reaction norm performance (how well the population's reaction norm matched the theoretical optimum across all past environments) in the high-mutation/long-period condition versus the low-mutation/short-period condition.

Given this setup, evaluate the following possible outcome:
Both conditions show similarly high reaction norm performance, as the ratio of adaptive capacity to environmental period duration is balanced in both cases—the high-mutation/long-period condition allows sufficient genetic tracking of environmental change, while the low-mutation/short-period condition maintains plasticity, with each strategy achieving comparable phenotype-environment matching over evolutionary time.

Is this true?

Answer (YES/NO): NO